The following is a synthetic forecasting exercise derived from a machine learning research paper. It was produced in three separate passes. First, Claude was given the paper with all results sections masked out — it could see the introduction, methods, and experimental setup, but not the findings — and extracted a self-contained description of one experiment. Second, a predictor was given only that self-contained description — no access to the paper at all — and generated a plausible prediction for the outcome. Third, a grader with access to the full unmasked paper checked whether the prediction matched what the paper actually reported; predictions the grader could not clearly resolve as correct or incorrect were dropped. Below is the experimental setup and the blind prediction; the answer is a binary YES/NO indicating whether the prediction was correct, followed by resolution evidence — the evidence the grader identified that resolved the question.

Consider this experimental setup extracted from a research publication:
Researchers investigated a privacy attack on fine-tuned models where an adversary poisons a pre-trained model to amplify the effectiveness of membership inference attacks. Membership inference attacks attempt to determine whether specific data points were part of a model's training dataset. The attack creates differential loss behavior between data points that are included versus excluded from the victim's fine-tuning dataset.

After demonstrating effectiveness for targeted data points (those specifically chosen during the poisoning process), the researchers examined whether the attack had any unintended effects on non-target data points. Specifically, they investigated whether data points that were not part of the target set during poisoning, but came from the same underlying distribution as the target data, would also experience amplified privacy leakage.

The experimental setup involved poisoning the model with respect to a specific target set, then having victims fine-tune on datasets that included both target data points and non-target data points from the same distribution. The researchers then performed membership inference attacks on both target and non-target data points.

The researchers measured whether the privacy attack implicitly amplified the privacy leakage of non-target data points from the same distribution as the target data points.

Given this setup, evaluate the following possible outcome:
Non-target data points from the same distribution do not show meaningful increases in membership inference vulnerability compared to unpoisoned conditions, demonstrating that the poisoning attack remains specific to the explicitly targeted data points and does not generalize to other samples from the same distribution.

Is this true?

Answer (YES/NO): NO